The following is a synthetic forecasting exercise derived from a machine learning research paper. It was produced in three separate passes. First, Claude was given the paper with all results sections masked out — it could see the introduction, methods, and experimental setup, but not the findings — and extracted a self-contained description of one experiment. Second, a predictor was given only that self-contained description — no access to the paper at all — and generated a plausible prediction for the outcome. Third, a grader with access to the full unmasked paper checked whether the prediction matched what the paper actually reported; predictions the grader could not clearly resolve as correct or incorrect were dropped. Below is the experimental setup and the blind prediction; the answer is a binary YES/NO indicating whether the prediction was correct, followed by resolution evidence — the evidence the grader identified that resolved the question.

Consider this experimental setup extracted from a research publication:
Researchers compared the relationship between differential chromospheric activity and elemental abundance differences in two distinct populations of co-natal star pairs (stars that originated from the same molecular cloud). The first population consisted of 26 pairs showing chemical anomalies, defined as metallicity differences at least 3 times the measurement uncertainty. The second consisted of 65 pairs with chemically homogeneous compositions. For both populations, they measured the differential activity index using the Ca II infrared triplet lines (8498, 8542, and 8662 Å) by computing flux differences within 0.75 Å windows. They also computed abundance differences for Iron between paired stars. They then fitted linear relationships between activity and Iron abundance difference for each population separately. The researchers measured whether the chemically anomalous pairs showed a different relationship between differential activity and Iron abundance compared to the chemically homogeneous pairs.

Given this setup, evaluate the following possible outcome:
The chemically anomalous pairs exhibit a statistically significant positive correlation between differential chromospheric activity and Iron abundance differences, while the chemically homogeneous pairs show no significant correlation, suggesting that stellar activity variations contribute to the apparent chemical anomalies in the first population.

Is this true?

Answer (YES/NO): NO